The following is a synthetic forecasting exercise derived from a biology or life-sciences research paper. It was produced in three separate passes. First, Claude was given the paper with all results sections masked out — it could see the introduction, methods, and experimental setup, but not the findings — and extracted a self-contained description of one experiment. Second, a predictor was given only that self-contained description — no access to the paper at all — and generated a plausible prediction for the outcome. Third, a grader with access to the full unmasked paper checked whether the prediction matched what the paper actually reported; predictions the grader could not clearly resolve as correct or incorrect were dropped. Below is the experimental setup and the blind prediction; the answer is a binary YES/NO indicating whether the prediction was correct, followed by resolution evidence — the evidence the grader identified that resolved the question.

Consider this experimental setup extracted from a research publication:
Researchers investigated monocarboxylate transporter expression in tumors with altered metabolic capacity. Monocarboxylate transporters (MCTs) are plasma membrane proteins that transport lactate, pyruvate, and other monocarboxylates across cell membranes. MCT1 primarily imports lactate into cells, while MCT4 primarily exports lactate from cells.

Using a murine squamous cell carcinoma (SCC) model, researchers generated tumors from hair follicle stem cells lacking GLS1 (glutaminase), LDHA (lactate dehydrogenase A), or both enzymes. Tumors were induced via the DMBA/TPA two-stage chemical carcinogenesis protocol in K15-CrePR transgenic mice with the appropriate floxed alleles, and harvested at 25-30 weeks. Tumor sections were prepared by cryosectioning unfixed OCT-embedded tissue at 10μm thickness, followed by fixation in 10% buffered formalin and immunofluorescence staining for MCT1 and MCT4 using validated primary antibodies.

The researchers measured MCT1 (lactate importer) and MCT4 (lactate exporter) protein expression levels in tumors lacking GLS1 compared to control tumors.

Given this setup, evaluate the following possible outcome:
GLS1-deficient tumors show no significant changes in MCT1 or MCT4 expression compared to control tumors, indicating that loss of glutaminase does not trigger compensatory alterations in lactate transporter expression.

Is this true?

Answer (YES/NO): NO